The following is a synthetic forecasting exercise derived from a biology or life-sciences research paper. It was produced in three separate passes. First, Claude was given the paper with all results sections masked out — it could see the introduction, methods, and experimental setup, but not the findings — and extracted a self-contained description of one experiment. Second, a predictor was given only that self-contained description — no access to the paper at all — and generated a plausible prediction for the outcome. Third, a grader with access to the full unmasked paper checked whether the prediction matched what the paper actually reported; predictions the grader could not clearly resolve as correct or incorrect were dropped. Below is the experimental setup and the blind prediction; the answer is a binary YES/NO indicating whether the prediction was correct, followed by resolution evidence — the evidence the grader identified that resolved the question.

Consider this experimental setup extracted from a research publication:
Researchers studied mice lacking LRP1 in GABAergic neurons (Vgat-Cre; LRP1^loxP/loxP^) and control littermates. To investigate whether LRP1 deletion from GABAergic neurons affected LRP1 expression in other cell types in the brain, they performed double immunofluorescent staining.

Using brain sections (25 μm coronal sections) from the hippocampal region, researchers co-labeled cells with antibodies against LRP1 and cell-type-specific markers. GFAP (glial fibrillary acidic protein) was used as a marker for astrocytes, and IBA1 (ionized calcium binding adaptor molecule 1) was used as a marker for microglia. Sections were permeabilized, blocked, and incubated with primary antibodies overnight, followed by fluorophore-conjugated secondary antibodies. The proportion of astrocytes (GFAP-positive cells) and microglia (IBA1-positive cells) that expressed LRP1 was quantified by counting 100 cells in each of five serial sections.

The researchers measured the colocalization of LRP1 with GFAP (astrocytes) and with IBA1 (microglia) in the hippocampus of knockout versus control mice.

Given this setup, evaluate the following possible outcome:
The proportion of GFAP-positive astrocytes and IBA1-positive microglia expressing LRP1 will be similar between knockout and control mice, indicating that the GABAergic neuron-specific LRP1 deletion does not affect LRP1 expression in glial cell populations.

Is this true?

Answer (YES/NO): NO